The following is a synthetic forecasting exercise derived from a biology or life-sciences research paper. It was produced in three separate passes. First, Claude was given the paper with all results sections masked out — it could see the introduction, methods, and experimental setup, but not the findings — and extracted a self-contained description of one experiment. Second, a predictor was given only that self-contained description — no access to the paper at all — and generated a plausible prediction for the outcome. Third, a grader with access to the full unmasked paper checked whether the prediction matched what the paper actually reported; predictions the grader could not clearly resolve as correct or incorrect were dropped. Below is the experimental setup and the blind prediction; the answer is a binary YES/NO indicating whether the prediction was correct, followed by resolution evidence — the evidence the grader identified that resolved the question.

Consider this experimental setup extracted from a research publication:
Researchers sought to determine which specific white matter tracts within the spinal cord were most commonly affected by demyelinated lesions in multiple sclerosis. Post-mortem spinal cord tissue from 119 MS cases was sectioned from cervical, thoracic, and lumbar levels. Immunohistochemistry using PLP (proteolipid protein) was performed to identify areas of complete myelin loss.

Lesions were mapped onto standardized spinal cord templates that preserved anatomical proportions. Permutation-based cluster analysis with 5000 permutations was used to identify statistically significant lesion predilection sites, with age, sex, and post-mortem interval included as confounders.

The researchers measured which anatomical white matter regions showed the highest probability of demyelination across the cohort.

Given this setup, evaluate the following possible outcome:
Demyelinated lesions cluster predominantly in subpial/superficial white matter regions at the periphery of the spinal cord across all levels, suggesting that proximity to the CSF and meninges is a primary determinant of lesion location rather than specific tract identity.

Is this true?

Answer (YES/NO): NO